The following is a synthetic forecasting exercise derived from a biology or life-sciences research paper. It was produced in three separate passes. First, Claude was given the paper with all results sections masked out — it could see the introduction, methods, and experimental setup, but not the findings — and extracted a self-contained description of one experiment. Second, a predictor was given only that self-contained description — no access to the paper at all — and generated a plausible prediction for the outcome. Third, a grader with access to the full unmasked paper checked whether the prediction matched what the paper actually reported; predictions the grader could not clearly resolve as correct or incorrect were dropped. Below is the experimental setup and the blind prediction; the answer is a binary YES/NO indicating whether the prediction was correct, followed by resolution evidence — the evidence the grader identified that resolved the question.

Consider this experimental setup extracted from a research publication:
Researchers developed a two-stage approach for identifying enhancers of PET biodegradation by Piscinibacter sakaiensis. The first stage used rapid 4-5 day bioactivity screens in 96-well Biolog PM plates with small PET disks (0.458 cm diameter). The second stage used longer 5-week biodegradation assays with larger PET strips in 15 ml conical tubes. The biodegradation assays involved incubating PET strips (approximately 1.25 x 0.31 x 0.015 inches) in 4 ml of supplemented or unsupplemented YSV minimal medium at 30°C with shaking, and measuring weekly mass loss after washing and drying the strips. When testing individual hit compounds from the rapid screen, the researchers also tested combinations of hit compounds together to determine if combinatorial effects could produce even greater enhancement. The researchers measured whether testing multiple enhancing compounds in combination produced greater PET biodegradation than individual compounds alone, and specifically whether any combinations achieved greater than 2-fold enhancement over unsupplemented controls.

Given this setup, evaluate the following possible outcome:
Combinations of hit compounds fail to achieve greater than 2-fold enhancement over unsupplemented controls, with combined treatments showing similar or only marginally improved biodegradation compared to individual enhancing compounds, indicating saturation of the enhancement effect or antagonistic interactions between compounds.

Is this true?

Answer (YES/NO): NO